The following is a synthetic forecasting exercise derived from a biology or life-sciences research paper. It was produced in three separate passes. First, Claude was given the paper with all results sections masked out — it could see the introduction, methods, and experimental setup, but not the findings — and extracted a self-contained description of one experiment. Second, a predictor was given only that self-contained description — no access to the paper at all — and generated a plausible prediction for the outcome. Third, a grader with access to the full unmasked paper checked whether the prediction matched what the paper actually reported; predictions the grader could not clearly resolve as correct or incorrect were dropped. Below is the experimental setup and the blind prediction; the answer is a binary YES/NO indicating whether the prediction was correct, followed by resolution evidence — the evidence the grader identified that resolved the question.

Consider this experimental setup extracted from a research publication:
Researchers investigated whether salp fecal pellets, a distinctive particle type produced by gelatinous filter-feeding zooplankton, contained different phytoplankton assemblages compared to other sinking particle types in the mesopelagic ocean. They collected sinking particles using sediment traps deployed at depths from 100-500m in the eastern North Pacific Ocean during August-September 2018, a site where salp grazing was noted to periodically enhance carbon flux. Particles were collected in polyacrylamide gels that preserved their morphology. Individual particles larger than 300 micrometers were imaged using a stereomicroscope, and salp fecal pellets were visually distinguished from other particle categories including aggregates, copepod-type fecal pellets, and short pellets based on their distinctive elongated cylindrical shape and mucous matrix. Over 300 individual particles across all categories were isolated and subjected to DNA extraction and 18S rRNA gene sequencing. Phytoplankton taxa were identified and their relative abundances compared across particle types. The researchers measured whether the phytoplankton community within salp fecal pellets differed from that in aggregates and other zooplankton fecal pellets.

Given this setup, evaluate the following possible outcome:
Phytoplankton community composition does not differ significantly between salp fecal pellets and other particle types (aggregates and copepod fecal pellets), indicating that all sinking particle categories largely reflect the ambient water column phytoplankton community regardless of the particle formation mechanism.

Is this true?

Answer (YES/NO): NO